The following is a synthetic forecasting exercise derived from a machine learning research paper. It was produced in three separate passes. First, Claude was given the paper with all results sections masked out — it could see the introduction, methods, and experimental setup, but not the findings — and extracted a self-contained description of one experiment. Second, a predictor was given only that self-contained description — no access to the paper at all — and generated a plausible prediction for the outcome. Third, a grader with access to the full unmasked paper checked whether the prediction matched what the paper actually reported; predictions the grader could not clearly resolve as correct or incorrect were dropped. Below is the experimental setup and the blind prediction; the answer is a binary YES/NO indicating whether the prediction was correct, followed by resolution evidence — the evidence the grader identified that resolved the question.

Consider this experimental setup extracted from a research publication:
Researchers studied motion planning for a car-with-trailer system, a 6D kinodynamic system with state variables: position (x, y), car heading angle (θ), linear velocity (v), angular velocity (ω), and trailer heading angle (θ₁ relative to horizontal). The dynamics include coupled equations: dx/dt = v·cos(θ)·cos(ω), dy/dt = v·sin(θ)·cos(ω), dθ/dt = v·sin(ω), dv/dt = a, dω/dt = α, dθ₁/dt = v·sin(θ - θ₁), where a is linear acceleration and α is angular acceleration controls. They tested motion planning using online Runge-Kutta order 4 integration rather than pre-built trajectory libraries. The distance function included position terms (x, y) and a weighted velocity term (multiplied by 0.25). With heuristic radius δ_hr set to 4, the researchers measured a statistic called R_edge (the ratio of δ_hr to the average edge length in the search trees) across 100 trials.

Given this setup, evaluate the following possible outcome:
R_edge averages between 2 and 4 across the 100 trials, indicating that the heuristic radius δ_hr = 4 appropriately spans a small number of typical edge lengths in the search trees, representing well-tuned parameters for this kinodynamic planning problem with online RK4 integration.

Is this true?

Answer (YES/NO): NO